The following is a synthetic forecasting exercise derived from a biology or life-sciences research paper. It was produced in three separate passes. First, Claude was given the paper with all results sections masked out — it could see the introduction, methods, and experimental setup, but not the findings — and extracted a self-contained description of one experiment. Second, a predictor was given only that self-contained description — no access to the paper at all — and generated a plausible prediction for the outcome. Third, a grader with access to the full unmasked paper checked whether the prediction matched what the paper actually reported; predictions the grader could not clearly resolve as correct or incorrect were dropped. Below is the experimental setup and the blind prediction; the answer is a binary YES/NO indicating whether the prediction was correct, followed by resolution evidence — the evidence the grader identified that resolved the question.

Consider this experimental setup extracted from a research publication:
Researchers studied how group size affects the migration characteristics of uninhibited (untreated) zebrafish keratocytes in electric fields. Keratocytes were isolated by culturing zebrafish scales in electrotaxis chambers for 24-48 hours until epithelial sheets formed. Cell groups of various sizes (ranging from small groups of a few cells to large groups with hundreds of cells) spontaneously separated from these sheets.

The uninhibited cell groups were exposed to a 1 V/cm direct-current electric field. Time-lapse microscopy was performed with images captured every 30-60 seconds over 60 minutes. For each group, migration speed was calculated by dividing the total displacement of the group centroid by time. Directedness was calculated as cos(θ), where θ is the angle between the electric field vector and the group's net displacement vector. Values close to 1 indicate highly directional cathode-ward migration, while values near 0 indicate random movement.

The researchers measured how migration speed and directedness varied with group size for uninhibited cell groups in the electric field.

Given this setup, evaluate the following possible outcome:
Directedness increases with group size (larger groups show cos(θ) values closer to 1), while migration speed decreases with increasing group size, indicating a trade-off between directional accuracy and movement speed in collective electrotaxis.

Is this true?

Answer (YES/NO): YES